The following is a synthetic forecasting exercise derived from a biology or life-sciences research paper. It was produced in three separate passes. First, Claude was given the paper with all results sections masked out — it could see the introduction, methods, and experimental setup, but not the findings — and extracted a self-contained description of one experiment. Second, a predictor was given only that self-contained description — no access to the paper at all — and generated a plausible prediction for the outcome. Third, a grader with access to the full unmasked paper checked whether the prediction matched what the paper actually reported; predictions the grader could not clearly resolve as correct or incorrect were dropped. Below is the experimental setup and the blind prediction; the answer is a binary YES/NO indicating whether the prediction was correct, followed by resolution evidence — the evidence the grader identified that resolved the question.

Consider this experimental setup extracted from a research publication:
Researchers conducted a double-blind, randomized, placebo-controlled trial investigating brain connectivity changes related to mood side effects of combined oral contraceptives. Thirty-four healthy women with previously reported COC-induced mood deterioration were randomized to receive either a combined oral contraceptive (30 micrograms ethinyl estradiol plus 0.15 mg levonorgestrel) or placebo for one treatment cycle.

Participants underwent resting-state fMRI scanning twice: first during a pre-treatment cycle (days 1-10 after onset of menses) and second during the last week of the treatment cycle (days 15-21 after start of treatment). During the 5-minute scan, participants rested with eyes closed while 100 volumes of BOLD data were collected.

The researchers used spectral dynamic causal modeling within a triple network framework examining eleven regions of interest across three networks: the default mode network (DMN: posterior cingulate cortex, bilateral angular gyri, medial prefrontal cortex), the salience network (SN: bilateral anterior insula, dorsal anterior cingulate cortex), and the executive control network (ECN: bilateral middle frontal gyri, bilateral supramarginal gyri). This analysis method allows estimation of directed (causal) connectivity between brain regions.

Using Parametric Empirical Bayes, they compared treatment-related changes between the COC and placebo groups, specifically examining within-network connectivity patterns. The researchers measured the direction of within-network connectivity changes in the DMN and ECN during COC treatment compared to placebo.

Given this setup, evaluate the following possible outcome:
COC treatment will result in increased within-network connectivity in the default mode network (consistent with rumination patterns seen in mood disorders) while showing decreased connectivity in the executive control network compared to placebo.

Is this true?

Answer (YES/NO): YES